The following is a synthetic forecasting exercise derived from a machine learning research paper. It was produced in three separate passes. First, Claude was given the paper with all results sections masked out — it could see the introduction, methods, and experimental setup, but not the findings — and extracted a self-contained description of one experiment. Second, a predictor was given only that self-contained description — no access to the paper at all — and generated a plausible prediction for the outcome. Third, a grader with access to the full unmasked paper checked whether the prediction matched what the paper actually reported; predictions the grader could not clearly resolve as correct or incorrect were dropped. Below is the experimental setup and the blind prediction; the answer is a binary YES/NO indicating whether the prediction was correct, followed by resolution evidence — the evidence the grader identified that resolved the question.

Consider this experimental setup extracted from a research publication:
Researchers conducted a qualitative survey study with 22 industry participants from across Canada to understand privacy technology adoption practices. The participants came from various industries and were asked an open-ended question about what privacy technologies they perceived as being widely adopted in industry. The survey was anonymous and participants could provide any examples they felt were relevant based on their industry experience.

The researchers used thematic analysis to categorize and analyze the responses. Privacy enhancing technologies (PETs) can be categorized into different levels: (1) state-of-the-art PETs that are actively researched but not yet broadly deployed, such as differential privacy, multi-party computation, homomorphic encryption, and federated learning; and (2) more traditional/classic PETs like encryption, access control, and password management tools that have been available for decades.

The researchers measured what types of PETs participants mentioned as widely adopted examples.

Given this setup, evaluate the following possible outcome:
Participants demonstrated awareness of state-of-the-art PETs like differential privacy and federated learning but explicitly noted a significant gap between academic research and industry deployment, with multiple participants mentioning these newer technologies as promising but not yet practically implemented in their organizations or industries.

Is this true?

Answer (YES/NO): NO